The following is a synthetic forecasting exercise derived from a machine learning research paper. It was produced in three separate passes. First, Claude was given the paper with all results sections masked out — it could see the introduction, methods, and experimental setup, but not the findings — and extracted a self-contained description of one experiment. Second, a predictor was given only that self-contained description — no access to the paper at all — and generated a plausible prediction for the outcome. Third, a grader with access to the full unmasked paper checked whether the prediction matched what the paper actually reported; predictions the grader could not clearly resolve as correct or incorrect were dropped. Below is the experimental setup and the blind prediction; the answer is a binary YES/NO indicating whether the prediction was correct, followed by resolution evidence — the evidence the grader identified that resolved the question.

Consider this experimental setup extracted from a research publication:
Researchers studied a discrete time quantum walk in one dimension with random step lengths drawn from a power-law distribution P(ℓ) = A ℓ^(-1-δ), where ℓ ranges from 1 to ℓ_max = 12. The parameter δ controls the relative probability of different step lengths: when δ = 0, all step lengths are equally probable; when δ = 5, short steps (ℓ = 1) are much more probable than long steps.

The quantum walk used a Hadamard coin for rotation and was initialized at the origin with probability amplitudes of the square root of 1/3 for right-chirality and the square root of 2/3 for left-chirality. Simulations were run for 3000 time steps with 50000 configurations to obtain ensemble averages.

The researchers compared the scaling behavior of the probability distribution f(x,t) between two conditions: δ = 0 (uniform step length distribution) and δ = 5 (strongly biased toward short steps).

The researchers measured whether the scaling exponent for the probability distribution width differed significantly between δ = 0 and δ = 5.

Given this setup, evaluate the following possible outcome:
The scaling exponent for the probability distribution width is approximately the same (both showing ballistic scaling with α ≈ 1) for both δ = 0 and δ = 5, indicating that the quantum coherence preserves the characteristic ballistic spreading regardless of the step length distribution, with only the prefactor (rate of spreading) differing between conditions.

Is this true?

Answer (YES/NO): NO